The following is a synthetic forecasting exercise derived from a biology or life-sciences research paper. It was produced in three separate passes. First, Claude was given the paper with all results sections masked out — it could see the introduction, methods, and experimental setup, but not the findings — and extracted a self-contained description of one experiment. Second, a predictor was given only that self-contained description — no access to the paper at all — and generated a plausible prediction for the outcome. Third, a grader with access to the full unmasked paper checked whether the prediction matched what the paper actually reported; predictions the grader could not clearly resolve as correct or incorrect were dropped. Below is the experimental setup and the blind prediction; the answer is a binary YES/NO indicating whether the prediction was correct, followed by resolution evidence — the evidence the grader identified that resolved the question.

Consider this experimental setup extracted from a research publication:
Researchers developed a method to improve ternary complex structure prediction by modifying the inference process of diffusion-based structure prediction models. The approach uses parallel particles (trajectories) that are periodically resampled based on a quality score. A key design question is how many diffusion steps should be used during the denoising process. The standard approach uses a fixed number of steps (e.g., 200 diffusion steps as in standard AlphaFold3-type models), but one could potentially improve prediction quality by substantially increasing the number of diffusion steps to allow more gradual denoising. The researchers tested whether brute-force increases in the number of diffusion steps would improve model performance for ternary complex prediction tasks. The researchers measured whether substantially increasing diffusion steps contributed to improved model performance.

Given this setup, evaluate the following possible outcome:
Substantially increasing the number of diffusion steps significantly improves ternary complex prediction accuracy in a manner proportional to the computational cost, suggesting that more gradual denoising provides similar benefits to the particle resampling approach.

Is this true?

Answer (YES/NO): NO